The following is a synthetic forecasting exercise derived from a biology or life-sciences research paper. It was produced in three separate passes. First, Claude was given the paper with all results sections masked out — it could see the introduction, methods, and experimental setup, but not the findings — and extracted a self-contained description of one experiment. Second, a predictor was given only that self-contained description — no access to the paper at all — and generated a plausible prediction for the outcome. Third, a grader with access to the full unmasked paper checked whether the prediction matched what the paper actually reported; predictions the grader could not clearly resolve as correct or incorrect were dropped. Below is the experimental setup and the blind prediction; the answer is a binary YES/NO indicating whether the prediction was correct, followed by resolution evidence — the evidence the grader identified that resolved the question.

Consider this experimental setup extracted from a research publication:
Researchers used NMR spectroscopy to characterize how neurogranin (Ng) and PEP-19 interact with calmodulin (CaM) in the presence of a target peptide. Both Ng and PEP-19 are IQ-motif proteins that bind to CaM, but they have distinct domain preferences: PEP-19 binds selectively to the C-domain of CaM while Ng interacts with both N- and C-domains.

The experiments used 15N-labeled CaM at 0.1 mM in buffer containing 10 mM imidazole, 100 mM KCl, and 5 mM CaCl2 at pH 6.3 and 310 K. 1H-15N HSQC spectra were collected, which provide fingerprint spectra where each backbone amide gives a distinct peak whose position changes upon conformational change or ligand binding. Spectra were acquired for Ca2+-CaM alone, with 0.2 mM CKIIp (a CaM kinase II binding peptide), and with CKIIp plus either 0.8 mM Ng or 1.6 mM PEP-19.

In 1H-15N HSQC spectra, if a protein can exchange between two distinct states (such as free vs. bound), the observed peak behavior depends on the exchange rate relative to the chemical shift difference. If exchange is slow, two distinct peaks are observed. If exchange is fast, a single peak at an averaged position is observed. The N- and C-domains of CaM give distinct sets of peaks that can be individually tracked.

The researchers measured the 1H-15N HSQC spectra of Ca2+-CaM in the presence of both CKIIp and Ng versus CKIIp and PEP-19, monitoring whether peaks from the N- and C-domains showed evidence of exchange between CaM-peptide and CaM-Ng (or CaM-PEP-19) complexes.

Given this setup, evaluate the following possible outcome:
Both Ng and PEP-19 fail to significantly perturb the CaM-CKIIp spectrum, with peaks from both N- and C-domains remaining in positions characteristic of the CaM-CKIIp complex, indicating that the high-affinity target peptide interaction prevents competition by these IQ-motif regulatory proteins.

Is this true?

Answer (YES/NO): YES